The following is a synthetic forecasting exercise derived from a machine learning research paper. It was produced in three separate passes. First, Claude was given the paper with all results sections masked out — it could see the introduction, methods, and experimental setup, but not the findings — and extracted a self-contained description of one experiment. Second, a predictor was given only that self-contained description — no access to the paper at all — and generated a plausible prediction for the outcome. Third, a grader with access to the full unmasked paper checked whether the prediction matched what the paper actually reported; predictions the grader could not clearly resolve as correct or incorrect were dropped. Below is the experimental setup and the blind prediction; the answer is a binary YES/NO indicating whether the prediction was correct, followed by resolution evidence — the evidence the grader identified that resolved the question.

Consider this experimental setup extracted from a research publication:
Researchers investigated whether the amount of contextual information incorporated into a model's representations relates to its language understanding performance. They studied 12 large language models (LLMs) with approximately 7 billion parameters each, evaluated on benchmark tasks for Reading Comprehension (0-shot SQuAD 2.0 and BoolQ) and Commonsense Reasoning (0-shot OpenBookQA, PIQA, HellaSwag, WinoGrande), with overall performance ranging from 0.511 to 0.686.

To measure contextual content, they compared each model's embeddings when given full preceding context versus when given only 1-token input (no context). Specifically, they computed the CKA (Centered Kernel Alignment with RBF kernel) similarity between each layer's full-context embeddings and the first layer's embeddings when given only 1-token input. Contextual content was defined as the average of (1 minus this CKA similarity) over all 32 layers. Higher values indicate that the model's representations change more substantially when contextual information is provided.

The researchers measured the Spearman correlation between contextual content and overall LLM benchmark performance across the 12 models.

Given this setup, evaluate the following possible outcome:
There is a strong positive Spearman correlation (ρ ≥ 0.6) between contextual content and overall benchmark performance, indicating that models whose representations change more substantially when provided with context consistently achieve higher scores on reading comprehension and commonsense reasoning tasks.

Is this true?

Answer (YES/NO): YES